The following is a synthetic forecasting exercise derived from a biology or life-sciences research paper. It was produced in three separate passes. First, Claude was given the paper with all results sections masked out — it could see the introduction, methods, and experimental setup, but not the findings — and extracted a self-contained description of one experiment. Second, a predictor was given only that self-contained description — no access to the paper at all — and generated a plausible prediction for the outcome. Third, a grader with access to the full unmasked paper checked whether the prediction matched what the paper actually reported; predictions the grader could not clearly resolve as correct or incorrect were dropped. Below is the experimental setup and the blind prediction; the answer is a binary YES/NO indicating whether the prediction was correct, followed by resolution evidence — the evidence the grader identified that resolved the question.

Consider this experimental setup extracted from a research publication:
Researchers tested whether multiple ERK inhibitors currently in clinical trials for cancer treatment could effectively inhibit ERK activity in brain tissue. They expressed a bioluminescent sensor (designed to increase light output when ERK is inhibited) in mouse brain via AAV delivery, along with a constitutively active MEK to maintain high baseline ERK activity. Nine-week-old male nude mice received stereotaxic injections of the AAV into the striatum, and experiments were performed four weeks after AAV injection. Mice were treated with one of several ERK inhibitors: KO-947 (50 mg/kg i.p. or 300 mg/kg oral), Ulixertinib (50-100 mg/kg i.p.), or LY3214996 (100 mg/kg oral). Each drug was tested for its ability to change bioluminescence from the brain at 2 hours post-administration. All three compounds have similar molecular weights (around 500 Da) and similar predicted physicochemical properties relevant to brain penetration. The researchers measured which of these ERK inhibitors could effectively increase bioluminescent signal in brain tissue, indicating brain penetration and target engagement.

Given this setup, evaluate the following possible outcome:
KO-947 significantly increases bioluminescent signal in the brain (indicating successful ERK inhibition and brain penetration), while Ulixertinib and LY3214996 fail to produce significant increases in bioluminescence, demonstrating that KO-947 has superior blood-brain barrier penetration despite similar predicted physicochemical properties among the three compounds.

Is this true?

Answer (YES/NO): NO